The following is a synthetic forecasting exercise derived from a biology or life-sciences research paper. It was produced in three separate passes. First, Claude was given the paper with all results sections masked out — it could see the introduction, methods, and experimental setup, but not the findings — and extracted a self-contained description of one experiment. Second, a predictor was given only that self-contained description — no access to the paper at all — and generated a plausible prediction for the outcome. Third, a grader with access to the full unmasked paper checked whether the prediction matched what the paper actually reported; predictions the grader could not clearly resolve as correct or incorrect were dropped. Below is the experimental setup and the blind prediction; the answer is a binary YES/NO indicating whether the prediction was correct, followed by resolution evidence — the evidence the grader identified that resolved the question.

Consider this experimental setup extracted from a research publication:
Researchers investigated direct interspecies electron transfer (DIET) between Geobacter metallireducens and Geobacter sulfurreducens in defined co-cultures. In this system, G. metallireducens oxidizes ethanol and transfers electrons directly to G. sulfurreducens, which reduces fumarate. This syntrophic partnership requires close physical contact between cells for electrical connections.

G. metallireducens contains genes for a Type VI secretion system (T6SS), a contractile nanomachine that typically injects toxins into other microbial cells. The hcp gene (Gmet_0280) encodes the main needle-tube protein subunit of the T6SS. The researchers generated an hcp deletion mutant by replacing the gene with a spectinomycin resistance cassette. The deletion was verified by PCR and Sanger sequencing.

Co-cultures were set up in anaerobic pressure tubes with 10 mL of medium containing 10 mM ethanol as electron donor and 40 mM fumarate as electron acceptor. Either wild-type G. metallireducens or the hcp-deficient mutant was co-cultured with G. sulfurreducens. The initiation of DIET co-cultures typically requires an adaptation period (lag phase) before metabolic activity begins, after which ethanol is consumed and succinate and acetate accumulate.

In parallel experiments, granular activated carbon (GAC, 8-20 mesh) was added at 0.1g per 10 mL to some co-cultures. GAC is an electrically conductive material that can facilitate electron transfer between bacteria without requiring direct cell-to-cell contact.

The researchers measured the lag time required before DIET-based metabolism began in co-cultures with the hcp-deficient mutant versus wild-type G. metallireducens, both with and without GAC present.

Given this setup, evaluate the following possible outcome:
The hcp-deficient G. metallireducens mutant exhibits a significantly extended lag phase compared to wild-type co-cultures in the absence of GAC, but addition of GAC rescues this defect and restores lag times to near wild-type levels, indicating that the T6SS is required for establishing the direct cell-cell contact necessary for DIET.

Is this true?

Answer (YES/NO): NO